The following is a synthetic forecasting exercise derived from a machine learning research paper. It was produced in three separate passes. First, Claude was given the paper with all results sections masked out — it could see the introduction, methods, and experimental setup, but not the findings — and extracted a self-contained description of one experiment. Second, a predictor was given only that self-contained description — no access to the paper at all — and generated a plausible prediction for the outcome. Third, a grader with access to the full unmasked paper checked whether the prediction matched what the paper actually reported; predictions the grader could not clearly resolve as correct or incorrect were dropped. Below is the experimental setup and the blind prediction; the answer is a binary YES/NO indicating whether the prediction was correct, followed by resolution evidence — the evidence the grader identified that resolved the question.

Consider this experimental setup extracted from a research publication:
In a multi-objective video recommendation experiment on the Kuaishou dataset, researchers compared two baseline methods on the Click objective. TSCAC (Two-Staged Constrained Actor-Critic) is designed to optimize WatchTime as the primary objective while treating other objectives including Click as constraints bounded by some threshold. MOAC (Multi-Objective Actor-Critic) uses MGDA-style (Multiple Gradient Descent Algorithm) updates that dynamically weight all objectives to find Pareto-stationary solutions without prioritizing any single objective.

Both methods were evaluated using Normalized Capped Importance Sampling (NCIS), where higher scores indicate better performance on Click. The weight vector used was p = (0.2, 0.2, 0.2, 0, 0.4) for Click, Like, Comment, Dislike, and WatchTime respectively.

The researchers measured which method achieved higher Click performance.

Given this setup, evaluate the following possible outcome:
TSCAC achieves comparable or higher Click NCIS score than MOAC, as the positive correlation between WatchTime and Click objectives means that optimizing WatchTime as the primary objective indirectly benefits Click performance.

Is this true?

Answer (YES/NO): YES